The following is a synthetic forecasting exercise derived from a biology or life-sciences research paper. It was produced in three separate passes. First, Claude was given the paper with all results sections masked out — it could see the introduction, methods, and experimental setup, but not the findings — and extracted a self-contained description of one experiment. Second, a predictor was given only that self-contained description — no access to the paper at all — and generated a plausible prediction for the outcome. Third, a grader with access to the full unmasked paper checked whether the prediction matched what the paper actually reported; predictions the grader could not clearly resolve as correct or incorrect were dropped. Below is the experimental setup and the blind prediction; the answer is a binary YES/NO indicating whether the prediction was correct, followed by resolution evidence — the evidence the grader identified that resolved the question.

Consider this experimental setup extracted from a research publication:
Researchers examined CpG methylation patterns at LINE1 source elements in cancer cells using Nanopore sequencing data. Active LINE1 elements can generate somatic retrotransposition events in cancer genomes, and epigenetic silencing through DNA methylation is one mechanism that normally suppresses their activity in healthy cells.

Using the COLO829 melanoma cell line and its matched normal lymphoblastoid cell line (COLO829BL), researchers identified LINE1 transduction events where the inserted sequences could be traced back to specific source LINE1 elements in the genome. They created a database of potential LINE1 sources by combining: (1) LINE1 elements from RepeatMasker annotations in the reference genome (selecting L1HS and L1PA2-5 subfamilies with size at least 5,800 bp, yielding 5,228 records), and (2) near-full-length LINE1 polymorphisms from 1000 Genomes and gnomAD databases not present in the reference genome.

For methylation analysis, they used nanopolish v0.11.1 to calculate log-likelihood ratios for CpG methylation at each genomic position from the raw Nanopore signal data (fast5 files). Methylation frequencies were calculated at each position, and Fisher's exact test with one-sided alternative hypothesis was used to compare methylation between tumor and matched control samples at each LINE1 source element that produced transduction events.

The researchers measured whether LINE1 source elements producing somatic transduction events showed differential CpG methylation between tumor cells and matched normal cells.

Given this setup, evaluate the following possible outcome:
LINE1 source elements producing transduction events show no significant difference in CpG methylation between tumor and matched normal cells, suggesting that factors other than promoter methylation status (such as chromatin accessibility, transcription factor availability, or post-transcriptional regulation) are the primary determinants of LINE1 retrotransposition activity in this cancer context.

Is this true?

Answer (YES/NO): NO